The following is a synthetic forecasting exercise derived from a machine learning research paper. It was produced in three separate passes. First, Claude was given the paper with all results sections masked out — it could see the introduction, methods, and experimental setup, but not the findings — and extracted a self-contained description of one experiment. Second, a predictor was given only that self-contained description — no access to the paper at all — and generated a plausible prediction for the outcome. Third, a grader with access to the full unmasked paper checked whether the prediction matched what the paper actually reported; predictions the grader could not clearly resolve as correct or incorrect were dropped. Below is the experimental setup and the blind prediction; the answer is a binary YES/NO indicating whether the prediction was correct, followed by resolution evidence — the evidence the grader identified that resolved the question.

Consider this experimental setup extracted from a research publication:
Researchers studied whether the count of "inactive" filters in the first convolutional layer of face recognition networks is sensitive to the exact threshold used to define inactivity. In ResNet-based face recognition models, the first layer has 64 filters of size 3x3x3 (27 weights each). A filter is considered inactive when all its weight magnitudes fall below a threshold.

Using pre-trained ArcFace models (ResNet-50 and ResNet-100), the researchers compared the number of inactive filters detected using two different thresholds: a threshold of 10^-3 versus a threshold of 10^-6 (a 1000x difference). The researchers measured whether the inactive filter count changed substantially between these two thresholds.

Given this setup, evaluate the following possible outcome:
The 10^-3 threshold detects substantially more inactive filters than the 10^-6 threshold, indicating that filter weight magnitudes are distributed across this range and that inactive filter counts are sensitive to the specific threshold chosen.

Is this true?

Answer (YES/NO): NO